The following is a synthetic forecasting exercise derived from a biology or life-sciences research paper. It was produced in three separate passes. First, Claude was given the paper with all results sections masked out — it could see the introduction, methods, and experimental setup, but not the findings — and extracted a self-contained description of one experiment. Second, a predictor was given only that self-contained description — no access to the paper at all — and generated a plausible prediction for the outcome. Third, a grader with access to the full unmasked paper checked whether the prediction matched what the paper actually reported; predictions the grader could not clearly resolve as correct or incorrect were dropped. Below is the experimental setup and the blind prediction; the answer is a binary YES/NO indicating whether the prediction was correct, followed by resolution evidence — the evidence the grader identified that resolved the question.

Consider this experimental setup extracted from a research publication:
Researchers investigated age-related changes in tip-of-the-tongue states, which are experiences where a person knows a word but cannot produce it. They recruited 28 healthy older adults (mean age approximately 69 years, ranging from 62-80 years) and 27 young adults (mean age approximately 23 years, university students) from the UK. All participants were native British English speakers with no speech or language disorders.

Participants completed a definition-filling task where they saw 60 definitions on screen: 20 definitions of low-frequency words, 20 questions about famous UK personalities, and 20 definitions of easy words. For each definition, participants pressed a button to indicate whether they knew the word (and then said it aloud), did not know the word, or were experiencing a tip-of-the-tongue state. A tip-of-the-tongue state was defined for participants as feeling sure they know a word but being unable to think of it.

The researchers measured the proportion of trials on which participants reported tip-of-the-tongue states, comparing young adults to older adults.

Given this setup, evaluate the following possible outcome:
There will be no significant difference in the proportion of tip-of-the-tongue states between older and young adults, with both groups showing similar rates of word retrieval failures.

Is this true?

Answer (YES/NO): NO